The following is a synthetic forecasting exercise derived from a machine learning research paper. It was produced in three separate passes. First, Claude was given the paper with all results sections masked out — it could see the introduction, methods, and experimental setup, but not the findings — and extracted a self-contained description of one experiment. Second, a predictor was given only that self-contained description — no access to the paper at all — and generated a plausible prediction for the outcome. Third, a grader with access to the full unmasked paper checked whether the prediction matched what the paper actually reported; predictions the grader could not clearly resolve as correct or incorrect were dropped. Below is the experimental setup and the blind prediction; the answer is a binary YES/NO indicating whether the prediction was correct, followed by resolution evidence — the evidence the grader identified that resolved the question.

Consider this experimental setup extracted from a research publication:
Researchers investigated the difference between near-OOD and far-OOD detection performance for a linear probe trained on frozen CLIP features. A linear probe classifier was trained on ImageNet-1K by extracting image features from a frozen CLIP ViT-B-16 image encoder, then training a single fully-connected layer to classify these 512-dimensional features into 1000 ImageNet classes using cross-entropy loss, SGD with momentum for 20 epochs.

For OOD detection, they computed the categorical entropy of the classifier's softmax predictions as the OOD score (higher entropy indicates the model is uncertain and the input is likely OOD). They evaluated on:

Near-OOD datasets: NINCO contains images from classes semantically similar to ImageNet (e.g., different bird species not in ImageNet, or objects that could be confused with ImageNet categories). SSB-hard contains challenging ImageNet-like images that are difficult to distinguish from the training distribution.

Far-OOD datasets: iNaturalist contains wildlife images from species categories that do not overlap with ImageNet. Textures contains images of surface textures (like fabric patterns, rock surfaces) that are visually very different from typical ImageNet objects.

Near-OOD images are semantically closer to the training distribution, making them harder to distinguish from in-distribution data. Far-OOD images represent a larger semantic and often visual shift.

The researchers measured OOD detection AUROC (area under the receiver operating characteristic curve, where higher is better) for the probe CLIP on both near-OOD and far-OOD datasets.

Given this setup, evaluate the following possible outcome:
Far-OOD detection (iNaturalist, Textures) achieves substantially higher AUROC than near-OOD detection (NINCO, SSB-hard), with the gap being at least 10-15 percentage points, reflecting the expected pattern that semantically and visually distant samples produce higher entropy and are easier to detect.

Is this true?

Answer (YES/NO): YES